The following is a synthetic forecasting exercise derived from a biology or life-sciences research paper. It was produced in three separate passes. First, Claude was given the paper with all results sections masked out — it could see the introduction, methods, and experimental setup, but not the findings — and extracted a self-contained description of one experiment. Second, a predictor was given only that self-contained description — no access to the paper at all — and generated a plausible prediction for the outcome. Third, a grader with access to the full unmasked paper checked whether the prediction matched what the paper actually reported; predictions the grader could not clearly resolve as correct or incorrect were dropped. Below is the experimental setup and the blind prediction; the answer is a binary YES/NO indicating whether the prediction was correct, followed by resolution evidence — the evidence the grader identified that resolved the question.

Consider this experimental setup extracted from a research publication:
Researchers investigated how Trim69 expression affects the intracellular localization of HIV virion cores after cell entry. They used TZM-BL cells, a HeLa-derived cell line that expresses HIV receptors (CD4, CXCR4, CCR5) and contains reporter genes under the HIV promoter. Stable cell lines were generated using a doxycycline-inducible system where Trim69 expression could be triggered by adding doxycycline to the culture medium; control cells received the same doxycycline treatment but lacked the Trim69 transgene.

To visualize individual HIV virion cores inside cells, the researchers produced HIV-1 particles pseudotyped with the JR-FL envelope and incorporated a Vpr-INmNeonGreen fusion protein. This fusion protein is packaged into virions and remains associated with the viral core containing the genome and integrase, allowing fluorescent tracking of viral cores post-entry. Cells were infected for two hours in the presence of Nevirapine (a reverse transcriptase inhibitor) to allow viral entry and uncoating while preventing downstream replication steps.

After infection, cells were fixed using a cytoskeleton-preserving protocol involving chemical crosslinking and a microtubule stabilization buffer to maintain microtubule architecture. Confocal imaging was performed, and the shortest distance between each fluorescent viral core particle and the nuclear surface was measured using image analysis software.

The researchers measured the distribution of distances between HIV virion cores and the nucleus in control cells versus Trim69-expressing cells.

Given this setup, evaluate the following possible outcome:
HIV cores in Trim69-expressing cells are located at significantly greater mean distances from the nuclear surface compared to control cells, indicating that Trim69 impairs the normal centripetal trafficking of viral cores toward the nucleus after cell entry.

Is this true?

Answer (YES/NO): YES